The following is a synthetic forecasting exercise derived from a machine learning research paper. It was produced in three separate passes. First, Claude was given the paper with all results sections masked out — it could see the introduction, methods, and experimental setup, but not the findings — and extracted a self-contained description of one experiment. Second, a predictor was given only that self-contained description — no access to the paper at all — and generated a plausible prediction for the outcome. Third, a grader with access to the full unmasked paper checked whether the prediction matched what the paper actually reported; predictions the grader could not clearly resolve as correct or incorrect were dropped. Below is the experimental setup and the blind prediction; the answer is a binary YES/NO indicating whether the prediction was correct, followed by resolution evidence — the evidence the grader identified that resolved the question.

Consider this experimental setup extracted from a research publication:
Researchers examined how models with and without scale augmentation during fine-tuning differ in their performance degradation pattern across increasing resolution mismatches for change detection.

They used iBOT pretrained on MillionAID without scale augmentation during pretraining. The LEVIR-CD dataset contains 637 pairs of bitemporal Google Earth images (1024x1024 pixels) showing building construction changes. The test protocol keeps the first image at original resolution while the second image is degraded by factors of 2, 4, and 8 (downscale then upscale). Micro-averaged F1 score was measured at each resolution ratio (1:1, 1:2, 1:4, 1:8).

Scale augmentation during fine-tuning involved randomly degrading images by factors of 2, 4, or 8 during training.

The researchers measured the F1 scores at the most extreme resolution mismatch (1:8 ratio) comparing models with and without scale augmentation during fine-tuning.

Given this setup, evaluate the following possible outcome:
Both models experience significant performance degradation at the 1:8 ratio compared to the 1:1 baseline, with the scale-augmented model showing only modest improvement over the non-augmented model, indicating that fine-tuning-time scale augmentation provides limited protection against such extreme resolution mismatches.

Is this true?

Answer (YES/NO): NO